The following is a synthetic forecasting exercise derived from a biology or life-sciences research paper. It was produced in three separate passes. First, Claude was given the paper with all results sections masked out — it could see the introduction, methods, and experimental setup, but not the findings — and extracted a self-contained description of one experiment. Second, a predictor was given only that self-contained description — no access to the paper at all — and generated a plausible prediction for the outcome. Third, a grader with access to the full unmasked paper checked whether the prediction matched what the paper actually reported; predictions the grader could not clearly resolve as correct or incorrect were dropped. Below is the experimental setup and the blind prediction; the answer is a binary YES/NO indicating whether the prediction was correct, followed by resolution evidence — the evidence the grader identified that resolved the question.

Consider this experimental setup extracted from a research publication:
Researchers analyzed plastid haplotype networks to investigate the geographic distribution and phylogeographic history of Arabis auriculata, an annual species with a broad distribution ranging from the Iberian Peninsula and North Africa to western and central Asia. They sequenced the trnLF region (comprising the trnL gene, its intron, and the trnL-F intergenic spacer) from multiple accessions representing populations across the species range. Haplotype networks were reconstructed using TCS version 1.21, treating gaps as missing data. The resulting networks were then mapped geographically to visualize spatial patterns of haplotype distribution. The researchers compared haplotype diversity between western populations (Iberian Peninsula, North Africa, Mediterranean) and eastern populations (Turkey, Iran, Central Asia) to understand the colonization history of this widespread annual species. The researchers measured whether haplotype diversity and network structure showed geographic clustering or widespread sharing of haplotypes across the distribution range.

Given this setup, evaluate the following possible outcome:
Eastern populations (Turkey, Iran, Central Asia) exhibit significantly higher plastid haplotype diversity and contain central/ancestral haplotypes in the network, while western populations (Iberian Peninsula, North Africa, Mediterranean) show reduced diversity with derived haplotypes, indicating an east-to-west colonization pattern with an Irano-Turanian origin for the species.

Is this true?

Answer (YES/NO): NO